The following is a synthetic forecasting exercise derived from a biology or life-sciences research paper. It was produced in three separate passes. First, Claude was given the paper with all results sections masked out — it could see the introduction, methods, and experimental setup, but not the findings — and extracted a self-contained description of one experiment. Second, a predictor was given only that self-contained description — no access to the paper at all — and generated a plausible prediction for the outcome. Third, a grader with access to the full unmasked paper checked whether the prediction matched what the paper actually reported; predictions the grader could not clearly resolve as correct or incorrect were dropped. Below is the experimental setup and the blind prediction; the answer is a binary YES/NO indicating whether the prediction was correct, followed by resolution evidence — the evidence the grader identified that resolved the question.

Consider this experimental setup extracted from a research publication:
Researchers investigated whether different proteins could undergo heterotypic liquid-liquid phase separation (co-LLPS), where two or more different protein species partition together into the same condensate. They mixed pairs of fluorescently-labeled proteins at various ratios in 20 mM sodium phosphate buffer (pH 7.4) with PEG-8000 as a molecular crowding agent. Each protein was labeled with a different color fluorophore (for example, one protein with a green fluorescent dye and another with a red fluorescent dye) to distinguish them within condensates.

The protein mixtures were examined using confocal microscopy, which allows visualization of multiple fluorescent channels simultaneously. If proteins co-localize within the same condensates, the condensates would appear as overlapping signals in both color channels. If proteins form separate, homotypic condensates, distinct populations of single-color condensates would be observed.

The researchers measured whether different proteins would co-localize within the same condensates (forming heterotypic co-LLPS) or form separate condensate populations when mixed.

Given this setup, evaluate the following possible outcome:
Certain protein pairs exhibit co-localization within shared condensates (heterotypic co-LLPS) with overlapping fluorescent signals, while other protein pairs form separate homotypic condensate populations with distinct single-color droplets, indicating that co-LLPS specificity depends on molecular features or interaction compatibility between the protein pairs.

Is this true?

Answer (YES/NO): NO